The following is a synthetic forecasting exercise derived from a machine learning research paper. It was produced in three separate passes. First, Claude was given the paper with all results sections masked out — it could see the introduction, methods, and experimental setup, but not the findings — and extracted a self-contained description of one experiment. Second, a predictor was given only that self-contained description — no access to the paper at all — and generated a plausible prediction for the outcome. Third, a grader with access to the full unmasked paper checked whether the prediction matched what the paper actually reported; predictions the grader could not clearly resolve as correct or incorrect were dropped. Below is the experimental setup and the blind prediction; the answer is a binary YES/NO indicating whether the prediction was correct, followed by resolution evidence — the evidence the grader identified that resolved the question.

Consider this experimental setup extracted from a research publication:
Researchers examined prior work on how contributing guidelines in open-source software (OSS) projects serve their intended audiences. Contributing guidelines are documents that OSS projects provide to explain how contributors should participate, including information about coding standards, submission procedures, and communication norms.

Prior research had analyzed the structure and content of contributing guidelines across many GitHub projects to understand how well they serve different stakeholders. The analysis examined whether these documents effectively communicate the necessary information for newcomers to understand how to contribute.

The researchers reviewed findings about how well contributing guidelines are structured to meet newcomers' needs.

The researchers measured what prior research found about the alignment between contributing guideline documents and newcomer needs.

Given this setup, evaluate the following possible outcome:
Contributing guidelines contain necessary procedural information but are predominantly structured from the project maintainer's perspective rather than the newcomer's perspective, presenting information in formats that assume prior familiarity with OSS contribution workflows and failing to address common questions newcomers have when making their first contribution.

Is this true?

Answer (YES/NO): YES